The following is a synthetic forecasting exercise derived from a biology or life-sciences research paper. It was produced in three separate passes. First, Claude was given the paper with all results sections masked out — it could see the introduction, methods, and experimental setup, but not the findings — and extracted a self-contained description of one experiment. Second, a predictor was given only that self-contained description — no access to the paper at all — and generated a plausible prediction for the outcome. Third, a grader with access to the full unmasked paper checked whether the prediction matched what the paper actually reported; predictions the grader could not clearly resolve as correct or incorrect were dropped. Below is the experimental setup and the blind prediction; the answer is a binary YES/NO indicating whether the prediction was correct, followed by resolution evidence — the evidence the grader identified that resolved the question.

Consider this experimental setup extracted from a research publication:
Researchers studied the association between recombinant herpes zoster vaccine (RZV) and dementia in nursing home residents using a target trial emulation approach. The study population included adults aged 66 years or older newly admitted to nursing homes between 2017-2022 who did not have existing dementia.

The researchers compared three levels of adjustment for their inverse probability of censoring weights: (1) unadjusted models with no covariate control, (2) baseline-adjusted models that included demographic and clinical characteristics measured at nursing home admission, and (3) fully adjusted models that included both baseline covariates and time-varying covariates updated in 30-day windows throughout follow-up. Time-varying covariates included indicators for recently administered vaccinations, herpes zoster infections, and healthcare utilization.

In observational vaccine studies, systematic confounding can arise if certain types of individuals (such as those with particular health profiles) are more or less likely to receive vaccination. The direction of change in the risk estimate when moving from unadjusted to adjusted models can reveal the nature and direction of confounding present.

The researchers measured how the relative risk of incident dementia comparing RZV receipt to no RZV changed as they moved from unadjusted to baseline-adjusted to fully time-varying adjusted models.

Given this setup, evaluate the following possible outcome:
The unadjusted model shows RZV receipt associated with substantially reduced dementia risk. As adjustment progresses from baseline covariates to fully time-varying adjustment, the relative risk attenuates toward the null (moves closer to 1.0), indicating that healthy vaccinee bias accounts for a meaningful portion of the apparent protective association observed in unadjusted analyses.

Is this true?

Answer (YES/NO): NO